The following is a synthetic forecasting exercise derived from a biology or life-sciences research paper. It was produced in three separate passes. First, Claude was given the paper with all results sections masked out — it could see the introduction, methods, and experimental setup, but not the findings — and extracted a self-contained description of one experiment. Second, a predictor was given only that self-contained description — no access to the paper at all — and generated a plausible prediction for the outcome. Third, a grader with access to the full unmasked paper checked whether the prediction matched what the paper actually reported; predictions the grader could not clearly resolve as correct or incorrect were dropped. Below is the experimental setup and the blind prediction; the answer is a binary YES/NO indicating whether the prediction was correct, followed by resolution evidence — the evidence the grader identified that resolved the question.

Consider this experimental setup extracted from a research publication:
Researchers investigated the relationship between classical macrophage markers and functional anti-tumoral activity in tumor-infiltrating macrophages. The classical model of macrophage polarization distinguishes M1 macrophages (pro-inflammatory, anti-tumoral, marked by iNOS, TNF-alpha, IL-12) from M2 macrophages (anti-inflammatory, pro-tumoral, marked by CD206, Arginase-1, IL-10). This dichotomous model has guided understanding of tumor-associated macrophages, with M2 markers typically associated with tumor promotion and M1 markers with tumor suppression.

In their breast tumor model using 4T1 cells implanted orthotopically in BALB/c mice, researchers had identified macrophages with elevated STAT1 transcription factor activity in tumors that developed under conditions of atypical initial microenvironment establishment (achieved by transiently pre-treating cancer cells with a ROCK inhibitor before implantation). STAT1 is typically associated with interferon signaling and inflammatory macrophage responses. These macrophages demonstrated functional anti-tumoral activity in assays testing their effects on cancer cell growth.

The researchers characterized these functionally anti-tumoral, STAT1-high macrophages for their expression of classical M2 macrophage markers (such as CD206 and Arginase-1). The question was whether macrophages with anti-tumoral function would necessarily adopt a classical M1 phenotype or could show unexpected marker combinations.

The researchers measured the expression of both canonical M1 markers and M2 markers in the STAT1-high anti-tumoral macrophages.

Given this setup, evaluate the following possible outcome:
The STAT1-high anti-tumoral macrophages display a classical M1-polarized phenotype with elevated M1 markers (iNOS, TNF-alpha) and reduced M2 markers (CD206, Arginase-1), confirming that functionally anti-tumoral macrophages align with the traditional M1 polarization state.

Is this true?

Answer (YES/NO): NO